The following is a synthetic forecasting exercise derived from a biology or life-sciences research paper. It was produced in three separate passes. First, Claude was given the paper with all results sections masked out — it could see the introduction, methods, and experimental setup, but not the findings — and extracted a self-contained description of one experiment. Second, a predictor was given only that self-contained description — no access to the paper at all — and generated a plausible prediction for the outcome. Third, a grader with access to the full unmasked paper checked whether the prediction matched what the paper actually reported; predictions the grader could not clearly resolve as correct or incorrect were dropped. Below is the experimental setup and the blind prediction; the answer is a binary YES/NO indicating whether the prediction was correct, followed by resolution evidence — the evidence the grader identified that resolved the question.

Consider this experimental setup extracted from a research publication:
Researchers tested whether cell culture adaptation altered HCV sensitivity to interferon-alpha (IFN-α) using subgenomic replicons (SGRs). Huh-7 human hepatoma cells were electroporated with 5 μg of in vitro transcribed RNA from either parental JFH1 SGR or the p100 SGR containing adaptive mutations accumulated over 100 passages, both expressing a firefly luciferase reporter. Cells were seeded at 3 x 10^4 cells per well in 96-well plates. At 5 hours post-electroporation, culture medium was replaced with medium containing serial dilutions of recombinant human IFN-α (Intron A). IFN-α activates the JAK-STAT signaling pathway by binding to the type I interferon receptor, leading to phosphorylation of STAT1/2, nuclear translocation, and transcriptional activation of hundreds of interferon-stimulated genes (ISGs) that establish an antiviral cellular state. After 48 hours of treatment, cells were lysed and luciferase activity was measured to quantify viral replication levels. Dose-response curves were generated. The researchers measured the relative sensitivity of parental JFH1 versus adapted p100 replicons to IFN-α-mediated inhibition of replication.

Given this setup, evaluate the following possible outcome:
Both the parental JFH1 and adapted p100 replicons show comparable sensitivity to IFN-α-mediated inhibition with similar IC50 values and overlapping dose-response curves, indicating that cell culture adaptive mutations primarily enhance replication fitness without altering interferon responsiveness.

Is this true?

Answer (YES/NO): YES